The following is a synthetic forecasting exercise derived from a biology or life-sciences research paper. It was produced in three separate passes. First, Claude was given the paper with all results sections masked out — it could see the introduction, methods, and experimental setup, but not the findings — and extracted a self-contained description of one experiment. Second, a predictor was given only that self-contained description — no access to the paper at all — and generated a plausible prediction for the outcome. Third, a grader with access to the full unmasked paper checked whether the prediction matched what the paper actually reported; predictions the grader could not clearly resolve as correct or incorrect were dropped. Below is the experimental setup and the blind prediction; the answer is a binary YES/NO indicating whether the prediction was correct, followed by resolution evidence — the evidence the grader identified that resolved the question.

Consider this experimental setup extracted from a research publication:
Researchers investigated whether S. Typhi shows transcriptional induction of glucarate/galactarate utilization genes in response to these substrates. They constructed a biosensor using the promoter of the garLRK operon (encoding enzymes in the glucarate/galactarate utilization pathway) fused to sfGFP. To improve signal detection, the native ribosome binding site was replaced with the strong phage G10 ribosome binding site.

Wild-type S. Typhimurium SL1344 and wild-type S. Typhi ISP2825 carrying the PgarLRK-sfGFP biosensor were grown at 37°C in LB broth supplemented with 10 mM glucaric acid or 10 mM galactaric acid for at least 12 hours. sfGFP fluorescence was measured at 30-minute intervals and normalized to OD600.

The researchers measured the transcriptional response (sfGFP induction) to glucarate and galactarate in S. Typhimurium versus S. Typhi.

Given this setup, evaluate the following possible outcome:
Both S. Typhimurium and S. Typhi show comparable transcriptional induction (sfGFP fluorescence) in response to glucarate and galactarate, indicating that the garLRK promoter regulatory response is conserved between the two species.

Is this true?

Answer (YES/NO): NO